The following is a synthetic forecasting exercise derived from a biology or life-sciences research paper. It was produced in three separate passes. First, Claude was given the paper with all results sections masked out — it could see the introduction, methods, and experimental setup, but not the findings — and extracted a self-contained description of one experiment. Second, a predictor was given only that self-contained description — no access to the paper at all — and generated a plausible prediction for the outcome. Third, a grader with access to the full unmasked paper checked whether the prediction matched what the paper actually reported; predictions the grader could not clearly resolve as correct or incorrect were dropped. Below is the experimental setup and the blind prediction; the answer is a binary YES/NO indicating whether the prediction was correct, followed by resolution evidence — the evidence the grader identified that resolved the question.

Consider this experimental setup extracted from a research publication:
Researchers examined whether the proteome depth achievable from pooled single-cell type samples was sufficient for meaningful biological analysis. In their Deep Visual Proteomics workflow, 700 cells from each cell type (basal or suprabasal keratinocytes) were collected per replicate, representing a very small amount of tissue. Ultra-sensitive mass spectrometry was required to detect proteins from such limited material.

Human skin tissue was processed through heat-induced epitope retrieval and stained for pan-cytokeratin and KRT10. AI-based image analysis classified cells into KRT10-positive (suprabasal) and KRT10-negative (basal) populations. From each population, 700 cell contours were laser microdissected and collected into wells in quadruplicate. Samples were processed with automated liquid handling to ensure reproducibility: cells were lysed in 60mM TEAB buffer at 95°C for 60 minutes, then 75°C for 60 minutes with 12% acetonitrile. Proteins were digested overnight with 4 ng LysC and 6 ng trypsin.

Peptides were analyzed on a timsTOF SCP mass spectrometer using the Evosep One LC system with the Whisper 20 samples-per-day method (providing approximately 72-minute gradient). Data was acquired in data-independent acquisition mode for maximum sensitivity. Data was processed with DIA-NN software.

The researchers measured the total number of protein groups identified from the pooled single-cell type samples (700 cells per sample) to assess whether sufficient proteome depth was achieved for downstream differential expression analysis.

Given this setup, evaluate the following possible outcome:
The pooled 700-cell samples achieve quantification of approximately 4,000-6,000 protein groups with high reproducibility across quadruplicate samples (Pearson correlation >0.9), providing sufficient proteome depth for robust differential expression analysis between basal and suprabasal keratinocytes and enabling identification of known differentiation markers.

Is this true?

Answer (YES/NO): NO